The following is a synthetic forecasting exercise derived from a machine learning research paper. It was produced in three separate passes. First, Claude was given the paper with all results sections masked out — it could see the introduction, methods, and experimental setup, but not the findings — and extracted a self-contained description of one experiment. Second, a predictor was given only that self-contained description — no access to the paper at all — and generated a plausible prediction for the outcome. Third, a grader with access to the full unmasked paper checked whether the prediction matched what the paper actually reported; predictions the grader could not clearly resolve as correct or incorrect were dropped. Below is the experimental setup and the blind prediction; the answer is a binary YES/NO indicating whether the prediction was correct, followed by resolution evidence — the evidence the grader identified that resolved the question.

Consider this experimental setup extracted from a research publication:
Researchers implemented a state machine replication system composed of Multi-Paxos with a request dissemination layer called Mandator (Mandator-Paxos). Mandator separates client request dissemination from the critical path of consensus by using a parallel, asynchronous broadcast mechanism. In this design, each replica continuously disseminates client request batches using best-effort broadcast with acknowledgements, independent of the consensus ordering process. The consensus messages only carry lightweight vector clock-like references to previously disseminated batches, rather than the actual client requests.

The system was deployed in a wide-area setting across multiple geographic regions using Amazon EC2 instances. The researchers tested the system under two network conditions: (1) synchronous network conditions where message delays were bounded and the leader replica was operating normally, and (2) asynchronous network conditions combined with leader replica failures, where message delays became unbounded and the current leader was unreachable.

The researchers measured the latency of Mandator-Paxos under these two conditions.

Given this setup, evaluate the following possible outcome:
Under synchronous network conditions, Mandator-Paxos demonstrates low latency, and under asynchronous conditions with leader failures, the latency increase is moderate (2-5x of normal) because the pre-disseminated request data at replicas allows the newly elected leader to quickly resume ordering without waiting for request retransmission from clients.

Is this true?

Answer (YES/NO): NO